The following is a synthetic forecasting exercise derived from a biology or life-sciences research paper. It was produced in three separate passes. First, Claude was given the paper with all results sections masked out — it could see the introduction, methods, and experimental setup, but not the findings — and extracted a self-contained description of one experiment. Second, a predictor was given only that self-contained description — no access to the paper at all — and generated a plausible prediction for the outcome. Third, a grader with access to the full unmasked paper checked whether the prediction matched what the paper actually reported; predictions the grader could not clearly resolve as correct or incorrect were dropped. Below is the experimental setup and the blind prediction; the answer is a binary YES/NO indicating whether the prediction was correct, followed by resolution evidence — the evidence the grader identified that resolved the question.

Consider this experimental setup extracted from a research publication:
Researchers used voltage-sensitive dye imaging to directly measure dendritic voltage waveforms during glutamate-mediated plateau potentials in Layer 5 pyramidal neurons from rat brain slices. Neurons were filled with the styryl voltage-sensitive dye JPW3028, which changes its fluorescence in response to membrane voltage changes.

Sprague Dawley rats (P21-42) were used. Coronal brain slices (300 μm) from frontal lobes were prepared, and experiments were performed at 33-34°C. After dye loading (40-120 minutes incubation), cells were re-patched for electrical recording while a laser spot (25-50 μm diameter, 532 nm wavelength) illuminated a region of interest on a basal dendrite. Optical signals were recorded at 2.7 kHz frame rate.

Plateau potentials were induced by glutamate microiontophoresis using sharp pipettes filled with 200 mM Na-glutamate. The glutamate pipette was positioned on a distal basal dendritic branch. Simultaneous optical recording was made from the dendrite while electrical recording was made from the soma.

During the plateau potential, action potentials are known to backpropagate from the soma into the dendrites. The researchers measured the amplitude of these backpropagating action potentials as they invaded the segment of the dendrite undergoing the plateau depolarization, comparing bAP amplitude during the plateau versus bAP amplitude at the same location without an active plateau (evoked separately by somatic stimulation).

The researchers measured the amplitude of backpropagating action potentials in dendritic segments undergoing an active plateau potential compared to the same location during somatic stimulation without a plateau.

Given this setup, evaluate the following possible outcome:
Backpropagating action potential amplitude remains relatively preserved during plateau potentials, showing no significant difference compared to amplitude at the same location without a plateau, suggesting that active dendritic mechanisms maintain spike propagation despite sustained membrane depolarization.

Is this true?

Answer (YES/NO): NO